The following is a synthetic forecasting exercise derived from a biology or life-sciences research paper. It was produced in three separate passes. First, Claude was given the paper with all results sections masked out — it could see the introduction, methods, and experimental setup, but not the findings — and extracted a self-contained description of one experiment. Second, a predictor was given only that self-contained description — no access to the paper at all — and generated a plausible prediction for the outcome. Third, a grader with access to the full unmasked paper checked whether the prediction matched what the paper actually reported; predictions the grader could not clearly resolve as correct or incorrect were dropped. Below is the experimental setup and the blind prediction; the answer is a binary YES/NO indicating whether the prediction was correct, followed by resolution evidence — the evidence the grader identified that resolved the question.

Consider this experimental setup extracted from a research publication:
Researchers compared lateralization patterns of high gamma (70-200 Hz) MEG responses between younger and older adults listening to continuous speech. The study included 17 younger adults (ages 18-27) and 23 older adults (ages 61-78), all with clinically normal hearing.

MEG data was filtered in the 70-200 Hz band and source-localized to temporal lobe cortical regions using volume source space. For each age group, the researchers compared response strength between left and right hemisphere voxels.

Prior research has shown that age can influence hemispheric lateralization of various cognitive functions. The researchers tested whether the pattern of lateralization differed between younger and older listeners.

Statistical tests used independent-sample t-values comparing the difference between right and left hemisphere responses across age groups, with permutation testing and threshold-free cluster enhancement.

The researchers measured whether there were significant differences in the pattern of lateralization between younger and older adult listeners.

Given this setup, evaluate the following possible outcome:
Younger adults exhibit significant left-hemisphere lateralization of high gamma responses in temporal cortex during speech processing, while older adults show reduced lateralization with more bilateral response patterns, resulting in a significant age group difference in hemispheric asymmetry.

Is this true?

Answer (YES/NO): NO